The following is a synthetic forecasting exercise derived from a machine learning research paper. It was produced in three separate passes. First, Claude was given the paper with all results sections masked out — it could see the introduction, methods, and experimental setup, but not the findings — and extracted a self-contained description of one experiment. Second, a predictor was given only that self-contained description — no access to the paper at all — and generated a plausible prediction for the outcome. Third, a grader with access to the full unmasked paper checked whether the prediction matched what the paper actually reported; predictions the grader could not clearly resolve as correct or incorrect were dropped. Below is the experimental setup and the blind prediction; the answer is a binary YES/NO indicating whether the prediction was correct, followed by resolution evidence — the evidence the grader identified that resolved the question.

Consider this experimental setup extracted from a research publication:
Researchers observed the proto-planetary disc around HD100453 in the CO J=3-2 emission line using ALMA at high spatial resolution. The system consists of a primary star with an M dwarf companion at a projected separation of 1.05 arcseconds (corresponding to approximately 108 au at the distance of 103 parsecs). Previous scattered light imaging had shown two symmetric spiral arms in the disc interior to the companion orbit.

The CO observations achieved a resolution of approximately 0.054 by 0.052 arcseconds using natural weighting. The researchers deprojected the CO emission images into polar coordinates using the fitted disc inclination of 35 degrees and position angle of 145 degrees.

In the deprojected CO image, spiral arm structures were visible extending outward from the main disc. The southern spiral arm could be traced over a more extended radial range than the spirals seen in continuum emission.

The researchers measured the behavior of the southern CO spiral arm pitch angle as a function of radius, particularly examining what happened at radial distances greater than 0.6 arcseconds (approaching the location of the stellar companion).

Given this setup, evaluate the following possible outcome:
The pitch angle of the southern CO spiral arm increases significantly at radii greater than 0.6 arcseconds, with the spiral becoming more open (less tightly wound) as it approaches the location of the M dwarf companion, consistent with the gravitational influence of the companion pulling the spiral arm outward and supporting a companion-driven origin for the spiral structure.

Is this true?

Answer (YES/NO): YES